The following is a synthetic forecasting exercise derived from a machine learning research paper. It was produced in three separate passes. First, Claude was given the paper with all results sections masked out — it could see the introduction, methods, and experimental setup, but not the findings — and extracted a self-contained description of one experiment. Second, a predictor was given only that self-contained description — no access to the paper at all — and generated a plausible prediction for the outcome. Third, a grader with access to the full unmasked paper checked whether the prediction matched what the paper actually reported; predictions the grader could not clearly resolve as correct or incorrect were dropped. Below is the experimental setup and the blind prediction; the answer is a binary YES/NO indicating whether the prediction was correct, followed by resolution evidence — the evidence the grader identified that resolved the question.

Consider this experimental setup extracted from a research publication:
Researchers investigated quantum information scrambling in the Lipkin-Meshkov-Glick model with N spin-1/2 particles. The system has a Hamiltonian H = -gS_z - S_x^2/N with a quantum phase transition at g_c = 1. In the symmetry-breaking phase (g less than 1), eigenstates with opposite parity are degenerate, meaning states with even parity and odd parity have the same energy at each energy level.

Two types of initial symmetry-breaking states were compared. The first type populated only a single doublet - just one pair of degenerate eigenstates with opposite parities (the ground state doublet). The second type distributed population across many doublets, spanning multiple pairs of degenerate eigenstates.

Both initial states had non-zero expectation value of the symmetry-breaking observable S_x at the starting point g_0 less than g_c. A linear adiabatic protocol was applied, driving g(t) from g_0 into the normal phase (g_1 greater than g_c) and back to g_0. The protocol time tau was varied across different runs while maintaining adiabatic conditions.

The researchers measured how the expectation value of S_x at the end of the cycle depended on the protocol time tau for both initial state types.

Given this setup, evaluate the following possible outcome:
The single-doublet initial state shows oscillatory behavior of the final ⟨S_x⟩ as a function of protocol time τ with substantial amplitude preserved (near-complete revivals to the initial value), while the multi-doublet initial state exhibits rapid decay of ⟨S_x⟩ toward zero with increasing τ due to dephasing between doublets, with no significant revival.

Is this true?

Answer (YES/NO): NO